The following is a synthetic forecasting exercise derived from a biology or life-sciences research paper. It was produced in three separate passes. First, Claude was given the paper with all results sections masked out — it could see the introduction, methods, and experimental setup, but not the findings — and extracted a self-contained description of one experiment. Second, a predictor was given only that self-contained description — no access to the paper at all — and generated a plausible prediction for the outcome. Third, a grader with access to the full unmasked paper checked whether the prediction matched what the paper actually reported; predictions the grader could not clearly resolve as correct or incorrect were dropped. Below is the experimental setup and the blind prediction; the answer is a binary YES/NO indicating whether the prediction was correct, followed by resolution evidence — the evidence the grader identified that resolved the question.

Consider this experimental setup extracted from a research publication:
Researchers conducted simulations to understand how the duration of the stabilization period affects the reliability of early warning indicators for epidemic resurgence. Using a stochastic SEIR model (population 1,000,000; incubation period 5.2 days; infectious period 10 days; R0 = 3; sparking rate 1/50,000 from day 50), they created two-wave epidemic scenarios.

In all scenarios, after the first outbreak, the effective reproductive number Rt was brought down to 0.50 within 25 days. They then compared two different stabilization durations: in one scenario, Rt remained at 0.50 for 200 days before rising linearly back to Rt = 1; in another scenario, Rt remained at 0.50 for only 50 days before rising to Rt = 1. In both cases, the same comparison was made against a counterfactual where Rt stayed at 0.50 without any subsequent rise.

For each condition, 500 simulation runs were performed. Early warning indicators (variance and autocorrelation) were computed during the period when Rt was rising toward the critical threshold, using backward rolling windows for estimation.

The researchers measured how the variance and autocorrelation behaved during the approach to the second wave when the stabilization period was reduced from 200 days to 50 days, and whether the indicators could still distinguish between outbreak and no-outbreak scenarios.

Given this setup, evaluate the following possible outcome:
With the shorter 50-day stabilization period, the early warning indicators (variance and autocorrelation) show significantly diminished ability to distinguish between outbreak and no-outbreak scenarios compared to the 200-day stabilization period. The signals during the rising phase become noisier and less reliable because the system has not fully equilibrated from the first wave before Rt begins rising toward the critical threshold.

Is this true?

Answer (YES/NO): YES